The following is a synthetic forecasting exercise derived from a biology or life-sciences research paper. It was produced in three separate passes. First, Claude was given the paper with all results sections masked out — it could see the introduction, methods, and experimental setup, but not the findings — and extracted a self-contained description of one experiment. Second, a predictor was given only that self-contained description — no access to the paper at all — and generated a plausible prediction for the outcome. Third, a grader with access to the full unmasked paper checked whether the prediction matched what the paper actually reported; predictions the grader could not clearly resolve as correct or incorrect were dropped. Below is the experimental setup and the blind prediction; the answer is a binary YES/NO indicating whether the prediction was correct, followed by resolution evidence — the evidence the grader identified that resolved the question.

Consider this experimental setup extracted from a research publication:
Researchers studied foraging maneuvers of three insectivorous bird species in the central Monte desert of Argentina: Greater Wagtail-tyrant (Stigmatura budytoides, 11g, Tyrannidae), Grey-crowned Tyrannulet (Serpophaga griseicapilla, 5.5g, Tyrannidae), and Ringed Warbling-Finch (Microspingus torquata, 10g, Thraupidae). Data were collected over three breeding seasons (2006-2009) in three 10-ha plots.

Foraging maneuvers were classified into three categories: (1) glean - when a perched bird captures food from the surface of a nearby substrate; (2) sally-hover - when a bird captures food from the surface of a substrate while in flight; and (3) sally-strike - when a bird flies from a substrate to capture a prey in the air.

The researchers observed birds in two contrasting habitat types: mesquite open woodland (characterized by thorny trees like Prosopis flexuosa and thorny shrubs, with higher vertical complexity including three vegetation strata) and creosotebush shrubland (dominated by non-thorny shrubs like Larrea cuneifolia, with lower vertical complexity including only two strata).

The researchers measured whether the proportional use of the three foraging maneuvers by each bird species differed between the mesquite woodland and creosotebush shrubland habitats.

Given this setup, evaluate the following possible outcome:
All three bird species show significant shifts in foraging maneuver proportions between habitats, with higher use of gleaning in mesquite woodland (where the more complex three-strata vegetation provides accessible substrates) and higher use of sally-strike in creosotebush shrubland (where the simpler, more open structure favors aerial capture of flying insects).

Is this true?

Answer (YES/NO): NO